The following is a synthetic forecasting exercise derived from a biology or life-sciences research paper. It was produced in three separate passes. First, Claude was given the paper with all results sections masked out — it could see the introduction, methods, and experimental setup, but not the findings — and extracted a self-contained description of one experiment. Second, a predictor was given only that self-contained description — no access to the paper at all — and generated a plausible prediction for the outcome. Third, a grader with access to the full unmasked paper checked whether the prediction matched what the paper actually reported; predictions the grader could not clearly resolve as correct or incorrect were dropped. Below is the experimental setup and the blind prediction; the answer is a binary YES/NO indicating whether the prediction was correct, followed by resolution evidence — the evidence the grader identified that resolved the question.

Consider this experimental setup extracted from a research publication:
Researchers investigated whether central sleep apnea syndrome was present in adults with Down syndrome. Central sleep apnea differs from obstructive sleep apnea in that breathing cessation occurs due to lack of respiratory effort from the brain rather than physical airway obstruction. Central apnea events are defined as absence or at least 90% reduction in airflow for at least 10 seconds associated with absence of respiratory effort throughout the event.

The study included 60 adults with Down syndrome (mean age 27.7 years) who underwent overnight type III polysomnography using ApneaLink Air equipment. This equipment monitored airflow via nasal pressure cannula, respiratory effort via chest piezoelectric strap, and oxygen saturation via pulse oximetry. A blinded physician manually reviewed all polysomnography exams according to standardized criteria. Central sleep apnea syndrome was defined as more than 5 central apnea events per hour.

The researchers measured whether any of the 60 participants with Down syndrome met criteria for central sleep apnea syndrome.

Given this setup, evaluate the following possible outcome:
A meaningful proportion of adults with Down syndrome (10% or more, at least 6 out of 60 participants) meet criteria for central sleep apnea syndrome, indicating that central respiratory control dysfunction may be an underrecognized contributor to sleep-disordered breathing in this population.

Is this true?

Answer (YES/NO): NO